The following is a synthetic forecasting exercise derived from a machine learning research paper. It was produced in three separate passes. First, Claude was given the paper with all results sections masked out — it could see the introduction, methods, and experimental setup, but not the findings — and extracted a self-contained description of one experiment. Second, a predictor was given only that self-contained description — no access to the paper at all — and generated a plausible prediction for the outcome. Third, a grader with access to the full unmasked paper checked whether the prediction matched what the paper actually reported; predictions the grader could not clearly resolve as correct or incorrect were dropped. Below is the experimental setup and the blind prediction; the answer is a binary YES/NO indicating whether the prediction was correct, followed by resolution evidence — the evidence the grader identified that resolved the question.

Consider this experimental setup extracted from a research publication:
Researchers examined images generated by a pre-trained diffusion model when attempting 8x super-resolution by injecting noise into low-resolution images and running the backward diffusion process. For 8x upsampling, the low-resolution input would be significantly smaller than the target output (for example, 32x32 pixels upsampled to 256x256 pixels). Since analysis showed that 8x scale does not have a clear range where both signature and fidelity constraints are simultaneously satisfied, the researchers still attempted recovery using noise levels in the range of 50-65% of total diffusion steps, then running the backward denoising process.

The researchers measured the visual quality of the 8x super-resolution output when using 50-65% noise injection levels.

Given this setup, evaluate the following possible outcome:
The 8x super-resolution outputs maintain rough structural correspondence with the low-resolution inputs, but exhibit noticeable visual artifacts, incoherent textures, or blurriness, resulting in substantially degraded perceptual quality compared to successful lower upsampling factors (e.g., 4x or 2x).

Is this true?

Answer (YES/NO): YES